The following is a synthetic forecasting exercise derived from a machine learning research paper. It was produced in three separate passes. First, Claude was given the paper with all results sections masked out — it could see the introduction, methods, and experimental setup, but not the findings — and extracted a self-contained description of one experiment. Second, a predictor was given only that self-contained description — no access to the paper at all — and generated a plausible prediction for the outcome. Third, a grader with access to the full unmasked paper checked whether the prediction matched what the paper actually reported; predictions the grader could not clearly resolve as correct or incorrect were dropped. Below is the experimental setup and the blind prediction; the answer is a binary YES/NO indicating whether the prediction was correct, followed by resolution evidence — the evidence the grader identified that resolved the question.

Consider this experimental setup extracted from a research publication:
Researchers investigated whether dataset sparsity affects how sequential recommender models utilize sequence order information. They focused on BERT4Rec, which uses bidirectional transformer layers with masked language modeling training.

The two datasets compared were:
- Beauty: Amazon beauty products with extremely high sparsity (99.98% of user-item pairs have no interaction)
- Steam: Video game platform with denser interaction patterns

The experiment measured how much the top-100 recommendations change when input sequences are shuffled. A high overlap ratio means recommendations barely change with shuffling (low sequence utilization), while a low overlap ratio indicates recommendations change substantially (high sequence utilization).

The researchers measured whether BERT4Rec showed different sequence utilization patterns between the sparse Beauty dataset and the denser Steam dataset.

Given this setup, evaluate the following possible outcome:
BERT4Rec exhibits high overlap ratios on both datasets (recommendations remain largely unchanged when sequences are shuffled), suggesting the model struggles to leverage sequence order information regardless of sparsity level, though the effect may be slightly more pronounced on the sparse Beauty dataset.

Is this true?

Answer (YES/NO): NO